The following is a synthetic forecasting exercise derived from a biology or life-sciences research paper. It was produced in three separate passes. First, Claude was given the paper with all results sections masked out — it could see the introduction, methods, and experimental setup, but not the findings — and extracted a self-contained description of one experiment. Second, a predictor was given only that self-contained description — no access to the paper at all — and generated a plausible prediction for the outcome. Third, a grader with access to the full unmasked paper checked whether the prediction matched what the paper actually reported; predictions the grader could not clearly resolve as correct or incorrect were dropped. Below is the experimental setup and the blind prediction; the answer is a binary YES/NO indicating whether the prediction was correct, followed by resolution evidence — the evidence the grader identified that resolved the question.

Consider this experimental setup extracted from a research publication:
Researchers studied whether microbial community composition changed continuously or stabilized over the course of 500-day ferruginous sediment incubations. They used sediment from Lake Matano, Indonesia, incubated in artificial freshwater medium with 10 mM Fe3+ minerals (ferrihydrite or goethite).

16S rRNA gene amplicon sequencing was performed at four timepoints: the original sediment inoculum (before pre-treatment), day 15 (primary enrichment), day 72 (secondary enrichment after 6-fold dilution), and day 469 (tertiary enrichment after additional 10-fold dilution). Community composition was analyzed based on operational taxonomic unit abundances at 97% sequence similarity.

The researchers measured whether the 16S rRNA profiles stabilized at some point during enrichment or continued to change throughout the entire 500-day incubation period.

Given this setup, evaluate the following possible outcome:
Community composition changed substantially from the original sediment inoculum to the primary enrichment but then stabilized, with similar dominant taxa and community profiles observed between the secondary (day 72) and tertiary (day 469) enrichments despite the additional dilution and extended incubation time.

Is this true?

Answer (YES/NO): NO